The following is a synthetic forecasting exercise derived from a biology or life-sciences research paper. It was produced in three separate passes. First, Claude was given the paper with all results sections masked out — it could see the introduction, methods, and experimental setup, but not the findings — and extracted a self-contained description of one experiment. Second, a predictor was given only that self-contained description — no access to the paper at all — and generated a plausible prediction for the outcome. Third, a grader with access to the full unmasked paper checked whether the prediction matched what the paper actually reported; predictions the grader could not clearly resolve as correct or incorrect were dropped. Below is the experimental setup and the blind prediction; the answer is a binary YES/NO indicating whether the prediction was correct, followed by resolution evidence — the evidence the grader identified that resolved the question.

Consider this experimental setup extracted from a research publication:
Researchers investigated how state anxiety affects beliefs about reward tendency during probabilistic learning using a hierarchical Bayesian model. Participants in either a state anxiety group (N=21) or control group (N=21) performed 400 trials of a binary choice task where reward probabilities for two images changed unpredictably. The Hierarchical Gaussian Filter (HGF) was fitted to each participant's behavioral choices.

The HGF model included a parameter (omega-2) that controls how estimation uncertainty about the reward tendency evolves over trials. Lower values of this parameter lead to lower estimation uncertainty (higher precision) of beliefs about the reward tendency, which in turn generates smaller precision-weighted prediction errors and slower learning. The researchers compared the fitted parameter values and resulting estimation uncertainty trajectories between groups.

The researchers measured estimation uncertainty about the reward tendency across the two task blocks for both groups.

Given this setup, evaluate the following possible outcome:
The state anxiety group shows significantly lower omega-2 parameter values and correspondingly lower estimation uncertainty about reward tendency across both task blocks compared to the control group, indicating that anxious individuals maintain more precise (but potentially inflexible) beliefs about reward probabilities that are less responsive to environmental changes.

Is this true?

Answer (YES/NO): YES